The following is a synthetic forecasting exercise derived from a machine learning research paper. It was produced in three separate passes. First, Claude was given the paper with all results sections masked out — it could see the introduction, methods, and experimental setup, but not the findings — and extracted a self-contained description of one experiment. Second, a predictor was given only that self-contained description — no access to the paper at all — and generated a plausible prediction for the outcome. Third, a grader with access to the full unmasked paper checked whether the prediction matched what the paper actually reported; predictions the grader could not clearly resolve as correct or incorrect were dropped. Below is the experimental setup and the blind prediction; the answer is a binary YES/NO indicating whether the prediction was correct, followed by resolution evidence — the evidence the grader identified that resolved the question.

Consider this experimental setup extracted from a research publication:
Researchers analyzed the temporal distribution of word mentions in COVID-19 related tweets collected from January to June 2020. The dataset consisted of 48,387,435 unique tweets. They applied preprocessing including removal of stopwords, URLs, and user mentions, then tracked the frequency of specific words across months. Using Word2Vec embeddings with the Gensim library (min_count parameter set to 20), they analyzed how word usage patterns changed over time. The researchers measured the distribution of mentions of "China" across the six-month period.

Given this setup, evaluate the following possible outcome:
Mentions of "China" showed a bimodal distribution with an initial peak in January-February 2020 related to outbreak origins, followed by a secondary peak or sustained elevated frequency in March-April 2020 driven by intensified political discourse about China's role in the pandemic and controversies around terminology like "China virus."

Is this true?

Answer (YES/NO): NO